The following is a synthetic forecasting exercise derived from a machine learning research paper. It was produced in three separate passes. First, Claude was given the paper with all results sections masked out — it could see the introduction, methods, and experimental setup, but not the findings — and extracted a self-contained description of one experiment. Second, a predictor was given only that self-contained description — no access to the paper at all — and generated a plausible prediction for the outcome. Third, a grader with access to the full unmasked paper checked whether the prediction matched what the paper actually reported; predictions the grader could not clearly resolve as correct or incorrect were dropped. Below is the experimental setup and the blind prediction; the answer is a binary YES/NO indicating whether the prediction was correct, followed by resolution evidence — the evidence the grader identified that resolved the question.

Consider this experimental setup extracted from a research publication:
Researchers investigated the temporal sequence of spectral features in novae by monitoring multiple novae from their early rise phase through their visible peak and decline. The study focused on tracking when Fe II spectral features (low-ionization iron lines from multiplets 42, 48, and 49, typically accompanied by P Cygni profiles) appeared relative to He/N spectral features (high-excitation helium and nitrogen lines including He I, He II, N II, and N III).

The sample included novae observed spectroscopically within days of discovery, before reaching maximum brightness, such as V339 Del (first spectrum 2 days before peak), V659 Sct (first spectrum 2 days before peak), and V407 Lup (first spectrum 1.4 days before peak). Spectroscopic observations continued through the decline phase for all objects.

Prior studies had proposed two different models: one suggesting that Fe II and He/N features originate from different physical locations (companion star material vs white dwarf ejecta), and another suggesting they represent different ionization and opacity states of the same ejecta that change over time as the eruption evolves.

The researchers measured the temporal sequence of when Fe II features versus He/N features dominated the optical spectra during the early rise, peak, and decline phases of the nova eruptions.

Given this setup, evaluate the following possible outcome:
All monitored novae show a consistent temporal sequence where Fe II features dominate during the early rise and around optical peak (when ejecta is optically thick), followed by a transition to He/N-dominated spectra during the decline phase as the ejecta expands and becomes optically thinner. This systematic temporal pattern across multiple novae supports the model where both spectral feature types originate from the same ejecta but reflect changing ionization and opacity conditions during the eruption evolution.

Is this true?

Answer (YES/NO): NO